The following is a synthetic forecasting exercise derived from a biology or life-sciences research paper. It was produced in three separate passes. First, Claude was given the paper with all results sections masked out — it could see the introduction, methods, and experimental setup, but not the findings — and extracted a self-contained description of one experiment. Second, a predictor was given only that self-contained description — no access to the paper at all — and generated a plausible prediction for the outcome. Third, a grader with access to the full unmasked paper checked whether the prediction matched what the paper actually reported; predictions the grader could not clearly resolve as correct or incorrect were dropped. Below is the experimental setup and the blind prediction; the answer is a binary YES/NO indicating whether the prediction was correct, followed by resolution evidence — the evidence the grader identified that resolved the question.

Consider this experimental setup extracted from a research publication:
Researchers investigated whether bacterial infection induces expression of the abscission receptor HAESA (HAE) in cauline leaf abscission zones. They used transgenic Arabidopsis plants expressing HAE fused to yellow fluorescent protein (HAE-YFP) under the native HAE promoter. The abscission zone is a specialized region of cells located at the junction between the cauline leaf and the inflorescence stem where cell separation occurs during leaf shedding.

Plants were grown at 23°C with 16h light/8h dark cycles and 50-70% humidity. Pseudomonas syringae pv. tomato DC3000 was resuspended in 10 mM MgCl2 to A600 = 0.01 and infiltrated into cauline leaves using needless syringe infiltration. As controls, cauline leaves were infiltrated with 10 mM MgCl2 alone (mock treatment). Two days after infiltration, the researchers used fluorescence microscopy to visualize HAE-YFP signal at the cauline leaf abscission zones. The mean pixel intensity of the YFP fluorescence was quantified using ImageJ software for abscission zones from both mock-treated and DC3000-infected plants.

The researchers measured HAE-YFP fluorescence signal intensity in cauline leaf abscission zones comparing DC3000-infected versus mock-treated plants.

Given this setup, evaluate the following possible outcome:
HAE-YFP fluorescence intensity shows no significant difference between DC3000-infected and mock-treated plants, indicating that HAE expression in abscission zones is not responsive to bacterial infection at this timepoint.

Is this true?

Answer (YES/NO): NO